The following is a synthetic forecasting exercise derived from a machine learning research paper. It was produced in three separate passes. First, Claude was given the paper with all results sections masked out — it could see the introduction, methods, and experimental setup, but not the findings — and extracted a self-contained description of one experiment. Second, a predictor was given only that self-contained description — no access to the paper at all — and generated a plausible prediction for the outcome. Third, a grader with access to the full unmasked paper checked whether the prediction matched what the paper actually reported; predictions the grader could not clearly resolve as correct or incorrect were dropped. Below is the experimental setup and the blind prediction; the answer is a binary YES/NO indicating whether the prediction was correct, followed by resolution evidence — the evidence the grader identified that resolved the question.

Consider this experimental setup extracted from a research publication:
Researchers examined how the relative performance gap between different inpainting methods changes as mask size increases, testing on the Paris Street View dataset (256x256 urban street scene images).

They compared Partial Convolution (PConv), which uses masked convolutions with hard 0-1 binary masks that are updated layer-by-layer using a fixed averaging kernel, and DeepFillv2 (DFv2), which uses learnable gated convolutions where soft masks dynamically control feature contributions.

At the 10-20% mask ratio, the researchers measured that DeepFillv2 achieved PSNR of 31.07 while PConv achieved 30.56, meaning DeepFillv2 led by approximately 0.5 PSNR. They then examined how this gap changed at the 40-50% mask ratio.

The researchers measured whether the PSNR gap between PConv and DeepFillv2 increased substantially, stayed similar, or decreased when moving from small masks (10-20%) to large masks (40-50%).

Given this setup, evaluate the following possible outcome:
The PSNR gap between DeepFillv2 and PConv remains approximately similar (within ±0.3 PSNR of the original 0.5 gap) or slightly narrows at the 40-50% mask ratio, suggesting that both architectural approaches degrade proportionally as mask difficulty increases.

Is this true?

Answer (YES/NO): NO